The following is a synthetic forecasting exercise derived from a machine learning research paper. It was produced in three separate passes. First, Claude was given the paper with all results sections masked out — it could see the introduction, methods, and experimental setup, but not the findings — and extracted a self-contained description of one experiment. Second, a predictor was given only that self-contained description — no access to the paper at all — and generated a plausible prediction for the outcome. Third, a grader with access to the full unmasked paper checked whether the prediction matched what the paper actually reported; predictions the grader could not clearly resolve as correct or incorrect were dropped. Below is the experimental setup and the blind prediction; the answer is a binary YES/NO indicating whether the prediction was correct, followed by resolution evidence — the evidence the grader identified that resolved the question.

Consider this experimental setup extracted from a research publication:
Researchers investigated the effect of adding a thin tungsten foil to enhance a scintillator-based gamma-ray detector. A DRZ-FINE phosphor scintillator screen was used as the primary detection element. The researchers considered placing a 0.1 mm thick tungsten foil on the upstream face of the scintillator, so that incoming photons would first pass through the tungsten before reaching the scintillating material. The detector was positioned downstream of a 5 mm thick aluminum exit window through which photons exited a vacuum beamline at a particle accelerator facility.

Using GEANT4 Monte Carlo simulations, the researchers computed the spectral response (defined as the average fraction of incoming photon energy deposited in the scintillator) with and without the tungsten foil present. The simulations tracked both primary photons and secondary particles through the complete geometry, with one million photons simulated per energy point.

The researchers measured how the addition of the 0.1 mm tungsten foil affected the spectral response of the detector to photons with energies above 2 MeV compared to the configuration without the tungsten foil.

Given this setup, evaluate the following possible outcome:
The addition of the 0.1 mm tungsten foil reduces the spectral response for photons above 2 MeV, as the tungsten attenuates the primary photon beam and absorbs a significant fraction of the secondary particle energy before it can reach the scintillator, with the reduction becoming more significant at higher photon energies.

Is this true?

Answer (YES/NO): NO